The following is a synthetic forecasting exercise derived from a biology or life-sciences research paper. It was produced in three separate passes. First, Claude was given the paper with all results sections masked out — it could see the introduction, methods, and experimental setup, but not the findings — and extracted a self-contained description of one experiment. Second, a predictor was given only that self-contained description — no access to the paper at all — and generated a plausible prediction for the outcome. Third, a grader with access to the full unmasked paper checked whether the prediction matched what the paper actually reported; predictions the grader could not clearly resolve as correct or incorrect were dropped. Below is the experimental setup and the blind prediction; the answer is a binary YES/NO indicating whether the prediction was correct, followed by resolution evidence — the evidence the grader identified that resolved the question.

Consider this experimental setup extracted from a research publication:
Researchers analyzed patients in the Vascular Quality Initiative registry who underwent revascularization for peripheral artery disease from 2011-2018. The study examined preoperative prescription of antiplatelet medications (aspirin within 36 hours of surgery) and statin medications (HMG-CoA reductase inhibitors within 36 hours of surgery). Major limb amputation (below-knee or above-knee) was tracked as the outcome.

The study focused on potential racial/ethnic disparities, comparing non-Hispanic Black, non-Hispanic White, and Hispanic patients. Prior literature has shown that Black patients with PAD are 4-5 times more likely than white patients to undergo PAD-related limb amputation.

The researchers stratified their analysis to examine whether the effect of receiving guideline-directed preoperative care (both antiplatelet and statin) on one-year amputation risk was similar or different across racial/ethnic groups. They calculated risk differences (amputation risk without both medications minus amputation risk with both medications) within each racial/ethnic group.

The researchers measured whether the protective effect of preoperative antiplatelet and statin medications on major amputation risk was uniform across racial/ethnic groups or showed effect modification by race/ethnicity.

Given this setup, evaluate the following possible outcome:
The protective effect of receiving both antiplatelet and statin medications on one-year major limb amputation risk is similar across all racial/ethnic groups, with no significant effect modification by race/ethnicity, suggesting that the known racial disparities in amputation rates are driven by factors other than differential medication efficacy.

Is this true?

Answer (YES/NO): NO